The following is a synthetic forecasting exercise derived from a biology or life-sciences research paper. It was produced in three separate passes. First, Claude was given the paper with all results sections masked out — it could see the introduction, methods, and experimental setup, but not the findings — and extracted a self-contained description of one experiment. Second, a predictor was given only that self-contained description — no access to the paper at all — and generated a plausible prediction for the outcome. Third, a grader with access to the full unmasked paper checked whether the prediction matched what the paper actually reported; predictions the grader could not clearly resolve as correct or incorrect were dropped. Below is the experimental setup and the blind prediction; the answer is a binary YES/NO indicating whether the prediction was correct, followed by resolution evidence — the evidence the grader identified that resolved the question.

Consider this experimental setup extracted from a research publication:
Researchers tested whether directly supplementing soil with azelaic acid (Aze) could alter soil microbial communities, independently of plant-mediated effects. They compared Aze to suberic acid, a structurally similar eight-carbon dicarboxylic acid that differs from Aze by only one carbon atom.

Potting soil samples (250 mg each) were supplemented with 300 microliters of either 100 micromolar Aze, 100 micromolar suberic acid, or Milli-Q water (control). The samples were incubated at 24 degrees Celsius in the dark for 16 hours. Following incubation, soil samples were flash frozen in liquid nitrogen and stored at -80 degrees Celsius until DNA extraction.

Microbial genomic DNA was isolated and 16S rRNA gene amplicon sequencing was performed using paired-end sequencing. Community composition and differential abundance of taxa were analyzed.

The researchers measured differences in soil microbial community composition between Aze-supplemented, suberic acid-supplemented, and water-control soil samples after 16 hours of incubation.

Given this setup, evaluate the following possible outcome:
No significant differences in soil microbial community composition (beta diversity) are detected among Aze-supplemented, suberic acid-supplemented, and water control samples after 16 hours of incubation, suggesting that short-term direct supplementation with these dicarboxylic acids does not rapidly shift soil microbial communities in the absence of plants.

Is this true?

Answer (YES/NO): YES